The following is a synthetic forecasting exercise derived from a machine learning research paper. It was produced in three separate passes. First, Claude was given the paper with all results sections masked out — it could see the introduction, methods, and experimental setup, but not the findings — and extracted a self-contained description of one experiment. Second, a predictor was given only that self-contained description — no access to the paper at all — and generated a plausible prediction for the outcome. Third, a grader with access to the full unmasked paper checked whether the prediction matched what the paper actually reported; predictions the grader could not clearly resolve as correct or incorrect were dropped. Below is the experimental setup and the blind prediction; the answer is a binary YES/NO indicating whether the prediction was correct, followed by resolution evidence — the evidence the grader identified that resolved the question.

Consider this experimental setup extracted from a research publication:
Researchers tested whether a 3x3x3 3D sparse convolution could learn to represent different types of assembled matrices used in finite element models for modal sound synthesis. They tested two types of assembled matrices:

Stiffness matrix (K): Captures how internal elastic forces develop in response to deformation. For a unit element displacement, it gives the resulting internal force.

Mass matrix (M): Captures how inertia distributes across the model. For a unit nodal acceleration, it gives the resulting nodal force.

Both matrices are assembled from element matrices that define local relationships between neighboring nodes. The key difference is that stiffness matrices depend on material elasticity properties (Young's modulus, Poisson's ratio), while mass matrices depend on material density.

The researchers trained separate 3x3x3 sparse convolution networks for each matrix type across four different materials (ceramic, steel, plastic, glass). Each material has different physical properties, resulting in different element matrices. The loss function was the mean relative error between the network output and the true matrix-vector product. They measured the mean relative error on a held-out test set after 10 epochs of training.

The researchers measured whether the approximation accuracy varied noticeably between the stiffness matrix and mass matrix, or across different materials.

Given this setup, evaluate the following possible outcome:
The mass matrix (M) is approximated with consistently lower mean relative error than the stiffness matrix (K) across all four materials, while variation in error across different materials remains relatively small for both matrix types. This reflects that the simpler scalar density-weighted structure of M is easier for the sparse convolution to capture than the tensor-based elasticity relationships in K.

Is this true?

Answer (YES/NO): NO